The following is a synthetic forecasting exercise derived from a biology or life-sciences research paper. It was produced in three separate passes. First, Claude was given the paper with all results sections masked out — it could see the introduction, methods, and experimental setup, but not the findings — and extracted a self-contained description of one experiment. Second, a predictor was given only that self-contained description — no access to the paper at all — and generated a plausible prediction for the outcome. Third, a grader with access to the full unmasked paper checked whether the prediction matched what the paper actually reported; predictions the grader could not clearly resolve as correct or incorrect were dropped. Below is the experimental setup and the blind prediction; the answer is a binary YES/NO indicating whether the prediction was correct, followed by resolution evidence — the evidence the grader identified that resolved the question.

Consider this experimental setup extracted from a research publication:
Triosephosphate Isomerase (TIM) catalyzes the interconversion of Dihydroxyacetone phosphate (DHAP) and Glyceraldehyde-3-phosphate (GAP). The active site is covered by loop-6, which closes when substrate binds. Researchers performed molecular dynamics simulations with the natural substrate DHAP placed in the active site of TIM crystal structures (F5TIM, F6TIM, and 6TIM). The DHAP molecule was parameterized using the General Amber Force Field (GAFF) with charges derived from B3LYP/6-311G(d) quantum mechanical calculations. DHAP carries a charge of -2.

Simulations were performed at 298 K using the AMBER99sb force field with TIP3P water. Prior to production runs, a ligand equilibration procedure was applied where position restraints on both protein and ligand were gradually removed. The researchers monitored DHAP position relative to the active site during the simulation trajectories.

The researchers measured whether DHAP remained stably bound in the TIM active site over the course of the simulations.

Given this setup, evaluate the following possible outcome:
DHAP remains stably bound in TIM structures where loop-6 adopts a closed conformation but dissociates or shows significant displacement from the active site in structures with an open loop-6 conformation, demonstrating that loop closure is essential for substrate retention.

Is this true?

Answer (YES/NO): NO